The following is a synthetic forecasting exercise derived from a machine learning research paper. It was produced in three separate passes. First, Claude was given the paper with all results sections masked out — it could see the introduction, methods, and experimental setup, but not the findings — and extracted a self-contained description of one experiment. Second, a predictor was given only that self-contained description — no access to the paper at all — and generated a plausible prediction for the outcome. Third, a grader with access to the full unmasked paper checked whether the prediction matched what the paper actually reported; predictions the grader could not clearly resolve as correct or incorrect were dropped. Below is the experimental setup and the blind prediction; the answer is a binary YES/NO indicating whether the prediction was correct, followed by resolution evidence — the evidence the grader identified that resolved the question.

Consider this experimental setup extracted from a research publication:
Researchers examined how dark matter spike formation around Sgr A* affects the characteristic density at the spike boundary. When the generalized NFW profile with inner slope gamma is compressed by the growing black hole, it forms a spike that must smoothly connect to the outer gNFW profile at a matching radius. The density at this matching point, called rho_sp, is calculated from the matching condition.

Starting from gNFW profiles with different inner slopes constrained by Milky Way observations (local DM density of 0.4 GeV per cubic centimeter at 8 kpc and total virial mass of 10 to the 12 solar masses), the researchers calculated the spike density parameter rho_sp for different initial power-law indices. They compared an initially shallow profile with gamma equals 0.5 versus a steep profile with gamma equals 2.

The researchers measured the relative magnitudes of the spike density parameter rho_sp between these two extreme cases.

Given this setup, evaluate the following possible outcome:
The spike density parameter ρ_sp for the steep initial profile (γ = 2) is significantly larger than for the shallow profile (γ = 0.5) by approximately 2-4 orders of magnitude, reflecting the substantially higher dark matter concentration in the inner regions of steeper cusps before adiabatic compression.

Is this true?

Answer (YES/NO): NO